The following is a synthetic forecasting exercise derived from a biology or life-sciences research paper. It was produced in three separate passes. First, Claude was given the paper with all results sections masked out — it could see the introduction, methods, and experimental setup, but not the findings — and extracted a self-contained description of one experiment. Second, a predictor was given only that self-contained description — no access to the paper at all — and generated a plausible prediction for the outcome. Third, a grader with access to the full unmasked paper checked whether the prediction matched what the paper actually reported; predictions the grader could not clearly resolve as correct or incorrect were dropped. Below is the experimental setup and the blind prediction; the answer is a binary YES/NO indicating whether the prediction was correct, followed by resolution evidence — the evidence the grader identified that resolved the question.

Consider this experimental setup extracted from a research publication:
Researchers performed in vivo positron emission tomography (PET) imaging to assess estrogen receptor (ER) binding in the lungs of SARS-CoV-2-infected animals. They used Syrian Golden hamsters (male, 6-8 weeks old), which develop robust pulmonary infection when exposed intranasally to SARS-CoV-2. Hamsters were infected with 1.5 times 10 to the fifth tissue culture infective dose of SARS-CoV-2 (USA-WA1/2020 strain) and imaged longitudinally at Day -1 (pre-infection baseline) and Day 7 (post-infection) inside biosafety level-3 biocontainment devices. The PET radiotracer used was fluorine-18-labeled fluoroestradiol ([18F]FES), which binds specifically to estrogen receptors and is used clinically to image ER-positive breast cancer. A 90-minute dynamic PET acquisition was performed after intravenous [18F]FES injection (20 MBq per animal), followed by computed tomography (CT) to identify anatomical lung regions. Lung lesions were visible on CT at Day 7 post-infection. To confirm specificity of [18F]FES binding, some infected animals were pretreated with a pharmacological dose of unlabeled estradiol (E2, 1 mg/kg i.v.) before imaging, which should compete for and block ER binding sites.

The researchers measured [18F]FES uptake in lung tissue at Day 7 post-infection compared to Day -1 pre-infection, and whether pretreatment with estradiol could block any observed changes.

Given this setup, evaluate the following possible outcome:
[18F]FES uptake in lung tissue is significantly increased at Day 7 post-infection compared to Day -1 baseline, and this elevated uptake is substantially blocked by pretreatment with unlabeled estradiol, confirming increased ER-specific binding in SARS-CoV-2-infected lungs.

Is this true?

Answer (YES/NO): YES